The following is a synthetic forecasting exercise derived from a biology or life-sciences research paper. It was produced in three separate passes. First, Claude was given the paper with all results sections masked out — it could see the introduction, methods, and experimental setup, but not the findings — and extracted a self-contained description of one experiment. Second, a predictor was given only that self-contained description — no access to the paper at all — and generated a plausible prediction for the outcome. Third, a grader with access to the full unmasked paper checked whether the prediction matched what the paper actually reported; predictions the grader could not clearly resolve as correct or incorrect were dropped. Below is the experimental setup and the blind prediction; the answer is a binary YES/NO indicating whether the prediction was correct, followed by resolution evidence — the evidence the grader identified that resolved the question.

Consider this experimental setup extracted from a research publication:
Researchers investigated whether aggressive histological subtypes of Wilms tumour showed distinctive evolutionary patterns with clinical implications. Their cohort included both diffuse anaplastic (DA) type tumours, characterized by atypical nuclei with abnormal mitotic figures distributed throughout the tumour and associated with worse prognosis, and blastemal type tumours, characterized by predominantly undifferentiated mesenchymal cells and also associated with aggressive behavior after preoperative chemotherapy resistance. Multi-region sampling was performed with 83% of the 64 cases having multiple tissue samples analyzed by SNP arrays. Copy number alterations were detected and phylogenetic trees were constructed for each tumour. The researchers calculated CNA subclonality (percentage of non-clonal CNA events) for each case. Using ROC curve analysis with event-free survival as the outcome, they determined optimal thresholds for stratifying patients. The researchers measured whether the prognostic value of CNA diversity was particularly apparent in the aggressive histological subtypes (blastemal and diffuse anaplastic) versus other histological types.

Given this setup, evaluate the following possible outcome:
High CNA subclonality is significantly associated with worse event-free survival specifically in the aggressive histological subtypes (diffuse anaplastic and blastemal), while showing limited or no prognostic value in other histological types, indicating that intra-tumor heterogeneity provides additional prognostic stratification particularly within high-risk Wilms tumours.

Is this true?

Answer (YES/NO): NO